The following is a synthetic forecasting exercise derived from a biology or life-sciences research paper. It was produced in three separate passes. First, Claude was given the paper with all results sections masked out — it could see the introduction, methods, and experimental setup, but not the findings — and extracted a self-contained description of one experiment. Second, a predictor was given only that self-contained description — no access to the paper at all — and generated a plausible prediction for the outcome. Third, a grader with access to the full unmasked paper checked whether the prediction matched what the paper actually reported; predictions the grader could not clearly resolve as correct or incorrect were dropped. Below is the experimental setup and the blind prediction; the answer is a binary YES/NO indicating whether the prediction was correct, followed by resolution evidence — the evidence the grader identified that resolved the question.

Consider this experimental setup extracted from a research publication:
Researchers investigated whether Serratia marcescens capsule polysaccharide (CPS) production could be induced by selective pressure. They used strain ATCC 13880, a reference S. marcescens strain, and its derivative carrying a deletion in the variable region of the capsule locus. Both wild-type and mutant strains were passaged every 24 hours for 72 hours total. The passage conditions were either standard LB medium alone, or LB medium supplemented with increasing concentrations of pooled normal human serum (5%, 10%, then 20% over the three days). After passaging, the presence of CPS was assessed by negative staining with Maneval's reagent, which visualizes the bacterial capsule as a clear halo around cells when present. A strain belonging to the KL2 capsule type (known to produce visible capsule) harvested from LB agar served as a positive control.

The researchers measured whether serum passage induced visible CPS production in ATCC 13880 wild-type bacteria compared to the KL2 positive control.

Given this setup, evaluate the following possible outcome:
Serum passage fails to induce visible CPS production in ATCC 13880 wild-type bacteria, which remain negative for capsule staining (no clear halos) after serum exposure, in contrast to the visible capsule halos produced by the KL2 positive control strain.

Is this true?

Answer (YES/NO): YES